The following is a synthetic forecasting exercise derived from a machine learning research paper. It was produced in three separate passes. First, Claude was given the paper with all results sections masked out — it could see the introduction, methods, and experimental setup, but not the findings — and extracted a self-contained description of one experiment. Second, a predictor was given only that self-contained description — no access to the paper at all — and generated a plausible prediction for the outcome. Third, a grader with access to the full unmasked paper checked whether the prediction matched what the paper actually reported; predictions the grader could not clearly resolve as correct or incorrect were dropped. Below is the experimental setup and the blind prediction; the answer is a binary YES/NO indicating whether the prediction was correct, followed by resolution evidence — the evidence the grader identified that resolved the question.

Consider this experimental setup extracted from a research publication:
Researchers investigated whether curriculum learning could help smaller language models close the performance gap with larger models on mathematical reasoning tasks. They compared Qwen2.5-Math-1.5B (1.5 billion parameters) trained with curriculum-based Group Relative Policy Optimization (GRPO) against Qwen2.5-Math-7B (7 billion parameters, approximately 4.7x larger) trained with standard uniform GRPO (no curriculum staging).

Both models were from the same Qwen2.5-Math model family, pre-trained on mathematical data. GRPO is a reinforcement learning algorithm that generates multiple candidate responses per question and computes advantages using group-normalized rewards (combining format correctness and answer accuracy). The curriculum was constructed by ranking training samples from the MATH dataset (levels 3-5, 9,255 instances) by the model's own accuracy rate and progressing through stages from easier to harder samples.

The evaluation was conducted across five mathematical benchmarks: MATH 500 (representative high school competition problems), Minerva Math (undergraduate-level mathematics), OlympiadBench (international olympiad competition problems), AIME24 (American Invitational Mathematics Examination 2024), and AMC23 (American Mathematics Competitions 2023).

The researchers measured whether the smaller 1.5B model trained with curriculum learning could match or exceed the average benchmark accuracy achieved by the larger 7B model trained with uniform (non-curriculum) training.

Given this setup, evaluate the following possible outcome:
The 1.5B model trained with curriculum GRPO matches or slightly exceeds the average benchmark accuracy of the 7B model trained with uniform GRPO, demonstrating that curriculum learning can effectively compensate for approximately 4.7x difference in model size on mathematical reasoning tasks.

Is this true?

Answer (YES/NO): NO